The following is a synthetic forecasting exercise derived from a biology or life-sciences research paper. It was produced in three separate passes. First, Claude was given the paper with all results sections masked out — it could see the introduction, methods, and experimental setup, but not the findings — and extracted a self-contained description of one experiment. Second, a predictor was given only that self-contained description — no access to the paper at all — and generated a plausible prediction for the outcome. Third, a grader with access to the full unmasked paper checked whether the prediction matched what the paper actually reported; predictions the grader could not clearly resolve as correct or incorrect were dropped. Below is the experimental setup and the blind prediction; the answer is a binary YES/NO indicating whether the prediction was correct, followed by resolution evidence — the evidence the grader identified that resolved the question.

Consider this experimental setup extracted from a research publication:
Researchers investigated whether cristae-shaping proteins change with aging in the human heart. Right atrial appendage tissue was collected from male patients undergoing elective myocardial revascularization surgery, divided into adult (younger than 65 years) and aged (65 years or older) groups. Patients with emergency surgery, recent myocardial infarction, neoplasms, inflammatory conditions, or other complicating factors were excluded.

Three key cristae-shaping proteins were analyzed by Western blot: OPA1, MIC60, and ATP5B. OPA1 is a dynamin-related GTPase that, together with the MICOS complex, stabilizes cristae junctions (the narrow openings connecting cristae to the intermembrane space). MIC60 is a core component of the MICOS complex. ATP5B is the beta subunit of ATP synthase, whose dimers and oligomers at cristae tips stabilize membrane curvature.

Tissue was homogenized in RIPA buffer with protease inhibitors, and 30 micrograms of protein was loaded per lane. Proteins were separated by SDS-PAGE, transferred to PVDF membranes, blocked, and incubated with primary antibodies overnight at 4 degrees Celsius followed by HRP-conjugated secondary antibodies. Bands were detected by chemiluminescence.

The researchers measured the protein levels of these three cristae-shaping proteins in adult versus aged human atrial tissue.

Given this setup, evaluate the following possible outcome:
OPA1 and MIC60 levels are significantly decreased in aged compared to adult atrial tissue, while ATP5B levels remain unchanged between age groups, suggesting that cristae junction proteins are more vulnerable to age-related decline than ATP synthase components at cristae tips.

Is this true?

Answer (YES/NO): NO